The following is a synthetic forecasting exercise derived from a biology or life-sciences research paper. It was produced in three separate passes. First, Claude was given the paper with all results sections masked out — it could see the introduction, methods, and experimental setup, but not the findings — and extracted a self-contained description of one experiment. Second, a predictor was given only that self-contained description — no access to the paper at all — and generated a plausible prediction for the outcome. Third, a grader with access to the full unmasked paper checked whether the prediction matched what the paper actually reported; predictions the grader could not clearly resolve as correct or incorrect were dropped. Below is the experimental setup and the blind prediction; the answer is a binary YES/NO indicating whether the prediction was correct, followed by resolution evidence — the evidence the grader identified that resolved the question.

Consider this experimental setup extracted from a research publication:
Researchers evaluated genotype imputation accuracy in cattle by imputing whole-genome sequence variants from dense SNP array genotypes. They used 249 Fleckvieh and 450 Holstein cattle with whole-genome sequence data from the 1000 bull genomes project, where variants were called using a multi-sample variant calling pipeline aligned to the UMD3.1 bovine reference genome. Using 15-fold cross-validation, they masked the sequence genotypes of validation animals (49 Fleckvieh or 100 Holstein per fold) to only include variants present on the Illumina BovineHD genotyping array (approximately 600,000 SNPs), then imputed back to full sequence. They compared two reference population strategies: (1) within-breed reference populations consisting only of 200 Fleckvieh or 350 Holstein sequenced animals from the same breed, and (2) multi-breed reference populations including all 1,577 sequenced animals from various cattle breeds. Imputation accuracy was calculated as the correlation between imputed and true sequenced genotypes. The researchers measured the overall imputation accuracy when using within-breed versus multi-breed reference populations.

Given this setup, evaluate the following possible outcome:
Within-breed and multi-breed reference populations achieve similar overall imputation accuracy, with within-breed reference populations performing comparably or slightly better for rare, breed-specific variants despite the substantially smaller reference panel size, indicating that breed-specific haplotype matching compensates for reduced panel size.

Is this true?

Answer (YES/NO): NO